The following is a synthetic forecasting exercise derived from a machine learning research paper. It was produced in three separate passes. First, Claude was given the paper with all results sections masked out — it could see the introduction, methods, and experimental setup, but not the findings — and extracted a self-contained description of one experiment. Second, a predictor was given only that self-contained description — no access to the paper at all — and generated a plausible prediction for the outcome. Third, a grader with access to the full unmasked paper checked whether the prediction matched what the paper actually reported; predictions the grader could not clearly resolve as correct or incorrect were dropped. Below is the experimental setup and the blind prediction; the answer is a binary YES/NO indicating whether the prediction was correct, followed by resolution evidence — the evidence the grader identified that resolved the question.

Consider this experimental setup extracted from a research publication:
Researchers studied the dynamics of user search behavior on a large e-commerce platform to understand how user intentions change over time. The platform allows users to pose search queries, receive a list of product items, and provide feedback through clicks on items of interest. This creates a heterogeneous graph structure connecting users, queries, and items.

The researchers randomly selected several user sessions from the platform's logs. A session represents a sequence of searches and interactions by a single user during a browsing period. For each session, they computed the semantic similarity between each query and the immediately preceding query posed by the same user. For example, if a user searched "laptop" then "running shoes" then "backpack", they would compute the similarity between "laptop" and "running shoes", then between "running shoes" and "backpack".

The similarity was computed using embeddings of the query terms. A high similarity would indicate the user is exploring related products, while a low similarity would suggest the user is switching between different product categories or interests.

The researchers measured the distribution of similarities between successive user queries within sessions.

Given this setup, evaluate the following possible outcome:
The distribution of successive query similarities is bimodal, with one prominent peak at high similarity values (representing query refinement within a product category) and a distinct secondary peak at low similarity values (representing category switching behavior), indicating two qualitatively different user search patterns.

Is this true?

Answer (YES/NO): NO